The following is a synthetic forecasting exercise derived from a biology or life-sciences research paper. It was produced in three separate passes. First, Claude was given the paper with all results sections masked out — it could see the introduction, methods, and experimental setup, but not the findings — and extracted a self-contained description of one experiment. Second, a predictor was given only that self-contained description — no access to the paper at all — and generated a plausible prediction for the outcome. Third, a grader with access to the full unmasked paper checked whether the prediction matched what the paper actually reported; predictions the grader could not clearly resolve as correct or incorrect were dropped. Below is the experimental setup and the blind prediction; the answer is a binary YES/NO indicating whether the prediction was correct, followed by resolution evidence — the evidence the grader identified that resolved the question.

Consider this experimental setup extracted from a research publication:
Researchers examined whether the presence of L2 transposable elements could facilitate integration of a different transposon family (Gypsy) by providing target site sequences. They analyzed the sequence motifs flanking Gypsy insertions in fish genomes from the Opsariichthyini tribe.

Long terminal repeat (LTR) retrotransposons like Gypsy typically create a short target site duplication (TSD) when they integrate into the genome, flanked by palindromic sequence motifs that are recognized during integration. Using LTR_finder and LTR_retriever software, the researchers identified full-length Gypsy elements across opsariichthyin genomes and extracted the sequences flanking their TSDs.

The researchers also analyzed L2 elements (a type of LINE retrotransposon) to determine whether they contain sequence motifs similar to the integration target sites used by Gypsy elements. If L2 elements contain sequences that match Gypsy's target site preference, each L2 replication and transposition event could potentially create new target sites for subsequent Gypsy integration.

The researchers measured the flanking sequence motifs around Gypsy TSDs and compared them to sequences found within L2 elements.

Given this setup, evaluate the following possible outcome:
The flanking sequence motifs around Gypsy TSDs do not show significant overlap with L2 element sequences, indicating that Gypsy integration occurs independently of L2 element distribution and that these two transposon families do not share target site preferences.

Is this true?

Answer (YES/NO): NO